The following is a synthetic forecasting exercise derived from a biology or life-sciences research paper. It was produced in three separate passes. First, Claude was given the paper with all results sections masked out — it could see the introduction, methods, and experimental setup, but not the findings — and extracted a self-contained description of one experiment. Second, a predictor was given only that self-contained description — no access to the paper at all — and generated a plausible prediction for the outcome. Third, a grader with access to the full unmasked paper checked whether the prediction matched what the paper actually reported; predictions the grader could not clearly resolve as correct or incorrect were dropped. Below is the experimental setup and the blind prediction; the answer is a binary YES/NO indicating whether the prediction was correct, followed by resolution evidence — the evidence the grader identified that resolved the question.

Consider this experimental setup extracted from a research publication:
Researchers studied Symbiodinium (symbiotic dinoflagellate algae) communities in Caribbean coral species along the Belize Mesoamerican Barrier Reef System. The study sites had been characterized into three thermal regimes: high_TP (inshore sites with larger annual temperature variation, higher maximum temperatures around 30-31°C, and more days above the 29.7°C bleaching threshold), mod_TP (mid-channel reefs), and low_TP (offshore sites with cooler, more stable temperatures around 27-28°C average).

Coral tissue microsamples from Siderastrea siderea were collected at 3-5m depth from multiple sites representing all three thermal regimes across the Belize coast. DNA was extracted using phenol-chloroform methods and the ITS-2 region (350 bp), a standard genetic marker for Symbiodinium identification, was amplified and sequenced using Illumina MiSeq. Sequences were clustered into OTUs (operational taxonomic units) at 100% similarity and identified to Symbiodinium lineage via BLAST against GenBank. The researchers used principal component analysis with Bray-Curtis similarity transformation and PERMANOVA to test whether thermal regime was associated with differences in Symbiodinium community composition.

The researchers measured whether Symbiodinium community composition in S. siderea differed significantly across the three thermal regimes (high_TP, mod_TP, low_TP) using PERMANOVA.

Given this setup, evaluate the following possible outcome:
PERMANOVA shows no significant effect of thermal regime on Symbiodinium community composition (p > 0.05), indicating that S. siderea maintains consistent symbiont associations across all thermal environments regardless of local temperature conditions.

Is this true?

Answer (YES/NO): NO